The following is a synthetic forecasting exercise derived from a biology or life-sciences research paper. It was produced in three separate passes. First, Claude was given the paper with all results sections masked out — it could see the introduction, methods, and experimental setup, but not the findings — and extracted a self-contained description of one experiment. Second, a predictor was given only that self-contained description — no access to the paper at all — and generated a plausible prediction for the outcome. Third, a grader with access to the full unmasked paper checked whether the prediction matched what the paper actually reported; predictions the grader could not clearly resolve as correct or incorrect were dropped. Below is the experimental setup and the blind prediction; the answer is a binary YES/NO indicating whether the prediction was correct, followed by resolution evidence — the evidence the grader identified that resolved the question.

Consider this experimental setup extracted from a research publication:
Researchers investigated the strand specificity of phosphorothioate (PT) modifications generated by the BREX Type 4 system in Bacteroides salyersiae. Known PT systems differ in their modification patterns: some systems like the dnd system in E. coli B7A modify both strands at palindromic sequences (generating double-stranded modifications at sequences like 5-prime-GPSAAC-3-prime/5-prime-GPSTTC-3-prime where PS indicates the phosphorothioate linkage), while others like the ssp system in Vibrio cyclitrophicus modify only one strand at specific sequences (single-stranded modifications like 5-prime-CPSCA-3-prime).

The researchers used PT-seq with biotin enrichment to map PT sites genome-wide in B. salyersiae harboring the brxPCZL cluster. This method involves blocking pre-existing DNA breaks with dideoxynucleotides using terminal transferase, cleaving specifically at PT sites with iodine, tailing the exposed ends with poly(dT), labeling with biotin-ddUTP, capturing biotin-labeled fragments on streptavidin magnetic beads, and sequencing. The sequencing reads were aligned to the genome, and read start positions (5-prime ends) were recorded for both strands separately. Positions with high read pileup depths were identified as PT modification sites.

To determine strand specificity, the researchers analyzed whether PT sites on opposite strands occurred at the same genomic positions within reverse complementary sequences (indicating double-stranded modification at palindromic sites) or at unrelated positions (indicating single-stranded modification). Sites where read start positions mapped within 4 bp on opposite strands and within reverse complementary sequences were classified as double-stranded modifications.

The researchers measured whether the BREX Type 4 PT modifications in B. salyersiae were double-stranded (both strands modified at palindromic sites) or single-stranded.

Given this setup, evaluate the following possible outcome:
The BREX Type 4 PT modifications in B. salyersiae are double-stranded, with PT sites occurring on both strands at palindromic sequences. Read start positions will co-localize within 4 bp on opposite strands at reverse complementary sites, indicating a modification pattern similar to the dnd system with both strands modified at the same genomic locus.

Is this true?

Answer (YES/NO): NO